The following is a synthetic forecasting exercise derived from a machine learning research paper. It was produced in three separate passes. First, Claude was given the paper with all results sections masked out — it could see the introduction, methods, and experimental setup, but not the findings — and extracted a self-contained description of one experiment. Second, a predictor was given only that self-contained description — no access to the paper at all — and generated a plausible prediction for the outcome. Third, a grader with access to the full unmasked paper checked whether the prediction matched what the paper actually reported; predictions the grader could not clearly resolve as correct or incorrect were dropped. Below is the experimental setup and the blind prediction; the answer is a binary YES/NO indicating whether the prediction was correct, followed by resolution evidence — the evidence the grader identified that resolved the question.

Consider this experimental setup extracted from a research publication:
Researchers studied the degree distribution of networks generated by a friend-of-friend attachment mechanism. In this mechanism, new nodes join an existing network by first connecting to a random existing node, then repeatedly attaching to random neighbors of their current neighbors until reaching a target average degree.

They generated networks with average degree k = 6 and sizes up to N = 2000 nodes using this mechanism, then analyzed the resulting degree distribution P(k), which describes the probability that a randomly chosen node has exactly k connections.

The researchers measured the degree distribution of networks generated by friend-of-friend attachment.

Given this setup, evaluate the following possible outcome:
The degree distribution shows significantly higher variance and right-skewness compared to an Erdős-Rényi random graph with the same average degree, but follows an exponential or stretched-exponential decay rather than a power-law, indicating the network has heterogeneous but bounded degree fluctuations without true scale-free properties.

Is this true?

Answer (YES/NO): NO